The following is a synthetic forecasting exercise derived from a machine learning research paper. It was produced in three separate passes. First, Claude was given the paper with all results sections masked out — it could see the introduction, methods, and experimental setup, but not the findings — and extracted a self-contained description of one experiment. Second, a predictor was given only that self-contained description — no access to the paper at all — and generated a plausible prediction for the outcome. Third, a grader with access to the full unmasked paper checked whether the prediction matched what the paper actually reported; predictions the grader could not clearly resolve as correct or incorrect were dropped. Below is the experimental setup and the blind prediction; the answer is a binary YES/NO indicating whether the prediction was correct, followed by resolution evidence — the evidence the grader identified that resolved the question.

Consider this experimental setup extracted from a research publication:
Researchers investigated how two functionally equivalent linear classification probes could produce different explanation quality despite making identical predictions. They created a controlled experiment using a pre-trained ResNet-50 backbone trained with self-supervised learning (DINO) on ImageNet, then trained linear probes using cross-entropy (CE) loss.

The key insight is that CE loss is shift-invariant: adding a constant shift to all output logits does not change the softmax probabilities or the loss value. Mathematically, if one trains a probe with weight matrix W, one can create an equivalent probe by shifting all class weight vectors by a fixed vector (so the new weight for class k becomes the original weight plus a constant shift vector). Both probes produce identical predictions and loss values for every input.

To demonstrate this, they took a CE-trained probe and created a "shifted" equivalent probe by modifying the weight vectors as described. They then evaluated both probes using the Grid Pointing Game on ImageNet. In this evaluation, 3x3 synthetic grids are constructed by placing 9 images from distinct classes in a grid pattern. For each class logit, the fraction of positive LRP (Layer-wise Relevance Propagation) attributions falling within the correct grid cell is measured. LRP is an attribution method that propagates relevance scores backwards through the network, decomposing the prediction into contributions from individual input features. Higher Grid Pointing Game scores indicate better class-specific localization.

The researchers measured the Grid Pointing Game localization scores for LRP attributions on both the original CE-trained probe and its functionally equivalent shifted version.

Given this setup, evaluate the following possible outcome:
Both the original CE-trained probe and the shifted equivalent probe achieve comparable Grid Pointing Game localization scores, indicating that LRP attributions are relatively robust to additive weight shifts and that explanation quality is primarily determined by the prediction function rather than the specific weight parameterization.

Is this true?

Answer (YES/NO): NO